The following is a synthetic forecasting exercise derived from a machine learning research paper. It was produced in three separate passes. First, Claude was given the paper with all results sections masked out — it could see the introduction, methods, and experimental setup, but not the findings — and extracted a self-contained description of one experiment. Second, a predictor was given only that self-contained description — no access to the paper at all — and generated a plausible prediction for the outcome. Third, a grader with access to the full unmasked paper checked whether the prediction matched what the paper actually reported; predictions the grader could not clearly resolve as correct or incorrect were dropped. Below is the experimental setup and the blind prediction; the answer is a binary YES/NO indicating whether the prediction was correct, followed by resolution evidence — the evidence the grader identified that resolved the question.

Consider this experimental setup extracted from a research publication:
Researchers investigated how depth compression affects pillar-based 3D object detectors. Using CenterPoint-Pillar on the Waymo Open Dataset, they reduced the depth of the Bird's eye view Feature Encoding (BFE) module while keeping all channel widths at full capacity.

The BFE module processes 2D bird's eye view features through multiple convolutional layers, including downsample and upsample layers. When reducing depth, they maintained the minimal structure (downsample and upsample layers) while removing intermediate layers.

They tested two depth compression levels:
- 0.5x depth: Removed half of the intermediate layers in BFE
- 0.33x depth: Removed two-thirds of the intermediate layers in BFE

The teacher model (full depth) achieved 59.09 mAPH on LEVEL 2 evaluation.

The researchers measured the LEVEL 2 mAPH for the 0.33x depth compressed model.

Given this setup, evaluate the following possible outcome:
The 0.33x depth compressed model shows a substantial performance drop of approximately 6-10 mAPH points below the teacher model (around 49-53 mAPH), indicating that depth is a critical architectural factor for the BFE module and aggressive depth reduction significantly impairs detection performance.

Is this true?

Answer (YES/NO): NO